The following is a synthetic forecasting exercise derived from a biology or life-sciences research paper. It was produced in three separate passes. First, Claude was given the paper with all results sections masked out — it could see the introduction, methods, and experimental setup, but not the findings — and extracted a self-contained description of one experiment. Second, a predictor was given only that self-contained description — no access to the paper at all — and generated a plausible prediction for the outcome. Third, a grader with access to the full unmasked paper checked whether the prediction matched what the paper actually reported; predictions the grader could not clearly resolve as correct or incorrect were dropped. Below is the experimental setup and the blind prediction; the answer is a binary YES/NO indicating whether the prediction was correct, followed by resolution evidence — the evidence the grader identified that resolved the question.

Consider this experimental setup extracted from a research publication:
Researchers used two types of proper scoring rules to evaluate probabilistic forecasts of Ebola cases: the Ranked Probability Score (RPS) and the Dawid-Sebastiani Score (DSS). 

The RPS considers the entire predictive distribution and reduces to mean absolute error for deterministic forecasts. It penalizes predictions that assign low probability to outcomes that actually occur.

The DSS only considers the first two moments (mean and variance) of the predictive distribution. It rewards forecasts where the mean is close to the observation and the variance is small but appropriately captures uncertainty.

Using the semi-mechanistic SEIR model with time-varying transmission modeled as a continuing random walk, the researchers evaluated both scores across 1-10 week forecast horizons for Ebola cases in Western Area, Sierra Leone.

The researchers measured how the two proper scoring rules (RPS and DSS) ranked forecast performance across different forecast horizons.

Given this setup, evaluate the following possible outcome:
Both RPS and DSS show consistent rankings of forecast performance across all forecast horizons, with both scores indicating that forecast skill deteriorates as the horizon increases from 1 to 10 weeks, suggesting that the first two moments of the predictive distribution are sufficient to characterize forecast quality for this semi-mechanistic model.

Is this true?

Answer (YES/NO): NO